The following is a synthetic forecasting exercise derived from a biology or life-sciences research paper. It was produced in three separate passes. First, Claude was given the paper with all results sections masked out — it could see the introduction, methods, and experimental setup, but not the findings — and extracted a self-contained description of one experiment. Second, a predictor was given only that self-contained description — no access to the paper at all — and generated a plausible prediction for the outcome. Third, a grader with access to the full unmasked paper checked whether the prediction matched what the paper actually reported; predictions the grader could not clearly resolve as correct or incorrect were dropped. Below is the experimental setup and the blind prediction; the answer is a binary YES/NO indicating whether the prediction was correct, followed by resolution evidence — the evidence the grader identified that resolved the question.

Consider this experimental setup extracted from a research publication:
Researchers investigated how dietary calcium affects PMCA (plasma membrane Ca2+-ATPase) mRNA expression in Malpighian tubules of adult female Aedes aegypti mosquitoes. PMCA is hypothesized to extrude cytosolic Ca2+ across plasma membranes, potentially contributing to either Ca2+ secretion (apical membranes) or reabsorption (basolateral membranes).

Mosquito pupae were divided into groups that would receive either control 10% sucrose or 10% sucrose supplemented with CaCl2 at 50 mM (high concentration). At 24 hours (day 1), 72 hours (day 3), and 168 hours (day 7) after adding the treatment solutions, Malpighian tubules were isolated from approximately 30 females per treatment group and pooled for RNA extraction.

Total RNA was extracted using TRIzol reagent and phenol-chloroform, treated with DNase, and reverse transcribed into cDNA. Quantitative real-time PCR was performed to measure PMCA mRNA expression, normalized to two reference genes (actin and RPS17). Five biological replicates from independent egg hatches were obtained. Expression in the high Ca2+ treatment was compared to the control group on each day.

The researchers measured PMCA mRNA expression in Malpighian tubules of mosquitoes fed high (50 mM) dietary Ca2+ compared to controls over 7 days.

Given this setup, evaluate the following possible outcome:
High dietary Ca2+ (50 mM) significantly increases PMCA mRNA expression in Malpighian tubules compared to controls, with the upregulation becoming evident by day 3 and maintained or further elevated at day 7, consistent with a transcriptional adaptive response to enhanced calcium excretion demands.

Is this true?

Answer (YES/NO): NO